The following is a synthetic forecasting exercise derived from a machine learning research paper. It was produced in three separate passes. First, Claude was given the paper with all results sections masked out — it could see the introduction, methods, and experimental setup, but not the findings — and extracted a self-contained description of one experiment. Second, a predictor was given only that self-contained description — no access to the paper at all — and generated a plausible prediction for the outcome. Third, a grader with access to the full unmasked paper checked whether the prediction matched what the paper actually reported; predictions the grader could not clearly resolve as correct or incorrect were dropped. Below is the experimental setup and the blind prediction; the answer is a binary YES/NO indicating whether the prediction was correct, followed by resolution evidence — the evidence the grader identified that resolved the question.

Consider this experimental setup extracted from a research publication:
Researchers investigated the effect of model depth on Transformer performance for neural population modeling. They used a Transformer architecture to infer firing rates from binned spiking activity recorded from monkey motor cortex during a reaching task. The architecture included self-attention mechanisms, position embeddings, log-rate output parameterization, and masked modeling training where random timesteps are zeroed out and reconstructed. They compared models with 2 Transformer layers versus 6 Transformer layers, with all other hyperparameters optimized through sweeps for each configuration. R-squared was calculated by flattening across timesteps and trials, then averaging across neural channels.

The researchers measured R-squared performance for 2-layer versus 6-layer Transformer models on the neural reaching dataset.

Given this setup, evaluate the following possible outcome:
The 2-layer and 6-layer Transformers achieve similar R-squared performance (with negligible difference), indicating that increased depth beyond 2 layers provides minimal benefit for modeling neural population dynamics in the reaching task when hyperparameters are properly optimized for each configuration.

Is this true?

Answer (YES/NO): YES